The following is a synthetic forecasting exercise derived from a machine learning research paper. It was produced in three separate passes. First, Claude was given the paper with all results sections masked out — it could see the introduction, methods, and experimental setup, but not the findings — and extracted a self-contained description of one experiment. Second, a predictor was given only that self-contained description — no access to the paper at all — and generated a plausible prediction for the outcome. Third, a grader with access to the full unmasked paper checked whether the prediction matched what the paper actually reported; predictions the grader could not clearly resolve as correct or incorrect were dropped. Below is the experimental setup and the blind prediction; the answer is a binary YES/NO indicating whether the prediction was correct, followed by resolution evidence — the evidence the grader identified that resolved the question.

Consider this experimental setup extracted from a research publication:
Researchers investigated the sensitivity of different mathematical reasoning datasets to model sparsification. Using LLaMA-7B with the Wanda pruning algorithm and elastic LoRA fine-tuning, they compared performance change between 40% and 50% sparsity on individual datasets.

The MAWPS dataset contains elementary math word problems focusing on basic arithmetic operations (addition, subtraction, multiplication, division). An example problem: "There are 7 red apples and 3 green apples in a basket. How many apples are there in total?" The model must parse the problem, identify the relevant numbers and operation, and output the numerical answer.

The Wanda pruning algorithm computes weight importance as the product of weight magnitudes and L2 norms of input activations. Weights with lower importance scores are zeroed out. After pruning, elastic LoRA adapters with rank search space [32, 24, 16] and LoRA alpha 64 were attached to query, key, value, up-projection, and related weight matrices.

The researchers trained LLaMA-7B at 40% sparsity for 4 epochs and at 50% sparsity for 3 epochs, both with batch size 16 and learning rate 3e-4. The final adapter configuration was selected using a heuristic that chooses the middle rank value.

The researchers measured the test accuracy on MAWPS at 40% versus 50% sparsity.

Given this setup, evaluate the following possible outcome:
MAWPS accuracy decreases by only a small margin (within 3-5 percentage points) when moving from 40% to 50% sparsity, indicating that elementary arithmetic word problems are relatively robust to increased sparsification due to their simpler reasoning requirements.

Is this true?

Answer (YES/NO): YES